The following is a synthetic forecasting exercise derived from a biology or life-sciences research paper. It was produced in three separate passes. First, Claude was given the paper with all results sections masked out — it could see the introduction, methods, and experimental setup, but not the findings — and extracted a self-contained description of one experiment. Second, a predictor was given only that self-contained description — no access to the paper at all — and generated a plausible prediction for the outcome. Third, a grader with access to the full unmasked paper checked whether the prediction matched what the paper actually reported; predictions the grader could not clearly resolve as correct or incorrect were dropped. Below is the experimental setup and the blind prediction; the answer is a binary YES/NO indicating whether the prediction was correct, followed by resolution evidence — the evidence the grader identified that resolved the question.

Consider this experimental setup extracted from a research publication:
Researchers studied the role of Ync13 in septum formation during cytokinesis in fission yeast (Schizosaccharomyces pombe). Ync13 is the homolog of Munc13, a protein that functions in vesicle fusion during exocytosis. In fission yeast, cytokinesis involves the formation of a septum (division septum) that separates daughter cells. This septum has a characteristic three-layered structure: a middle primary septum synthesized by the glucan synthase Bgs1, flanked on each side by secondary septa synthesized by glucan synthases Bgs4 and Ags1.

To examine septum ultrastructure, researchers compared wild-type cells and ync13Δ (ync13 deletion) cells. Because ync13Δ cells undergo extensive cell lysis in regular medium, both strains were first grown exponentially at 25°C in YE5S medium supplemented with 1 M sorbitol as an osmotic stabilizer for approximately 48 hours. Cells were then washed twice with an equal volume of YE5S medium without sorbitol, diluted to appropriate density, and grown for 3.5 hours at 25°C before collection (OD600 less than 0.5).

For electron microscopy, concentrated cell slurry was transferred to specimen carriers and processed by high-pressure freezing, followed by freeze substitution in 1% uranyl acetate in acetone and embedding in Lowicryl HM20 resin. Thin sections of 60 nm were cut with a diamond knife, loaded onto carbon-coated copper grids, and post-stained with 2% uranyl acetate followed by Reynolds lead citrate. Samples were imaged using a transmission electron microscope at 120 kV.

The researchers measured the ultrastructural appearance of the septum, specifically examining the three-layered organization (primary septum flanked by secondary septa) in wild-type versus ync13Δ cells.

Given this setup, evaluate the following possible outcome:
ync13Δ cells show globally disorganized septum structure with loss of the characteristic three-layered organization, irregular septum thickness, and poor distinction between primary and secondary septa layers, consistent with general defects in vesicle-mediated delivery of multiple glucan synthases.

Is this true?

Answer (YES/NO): NO